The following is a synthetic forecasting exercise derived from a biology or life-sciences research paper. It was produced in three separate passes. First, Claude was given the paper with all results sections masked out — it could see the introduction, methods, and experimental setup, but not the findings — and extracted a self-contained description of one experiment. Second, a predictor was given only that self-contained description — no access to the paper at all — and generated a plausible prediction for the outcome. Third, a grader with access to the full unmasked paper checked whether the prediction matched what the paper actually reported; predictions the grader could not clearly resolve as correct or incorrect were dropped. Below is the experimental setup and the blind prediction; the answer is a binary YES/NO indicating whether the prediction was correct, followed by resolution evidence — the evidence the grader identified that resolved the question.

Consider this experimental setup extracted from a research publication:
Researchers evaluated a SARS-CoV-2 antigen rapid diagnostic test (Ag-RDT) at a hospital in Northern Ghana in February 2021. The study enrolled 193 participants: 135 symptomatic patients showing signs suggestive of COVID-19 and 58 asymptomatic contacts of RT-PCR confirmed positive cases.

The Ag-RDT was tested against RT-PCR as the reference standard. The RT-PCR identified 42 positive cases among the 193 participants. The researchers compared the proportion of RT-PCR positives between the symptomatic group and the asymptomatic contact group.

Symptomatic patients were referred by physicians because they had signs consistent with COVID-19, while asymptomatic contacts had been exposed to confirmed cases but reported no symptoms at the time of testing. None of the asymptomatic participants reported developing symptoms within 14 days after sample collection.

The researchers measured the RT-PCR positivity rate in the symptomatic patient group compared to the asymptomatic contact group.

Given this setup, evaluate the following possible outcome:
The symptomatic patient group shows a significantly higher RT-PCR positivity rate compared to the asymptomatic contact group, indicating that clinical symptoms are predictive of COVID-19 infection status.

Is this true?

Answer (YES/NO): NO